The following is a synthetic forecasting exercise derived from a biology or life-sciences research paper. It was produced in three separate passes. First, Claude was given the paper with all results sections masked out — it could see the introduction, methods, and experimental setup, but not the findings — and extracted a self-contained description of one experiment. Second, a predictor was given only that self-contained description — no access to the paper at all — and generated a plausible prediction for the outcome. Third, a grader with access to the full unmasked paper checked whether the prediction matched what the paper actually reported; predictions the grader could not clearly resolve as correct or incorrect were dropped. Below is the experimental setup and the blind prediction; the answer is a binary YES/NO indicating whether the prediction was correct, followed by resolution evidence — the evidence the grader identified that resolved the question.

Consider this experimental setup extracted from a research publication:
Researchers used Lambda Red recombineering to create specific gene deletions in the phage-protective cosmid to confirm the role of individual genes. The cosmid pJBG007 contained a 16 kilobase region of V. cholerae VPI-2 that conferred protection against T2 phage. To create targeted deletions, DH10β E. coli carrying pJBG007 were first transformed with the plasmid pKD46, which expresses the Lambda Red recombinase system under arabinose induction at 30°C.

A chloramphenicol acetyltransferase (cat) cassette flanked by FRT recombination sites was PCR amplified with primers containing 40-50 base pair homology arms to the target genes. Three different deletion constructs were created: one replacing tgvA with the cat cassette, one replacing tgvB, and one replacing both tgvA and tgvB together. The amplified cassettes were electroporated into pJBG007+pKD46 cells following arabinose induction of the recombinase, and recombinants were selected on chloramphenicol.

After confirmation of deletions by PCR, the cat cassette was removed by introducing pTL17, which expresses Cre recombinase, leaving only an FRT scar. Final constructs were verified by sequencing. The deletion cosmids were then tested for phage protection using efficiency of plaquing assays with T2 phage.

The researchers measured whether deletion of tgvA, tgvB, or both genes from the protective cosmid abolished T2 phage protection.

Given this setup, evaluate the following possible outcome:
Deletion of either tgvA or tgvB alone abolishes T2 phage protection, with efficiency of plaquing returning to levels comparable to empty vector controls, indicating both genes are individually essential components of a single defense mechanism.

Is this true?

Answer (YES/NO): YES